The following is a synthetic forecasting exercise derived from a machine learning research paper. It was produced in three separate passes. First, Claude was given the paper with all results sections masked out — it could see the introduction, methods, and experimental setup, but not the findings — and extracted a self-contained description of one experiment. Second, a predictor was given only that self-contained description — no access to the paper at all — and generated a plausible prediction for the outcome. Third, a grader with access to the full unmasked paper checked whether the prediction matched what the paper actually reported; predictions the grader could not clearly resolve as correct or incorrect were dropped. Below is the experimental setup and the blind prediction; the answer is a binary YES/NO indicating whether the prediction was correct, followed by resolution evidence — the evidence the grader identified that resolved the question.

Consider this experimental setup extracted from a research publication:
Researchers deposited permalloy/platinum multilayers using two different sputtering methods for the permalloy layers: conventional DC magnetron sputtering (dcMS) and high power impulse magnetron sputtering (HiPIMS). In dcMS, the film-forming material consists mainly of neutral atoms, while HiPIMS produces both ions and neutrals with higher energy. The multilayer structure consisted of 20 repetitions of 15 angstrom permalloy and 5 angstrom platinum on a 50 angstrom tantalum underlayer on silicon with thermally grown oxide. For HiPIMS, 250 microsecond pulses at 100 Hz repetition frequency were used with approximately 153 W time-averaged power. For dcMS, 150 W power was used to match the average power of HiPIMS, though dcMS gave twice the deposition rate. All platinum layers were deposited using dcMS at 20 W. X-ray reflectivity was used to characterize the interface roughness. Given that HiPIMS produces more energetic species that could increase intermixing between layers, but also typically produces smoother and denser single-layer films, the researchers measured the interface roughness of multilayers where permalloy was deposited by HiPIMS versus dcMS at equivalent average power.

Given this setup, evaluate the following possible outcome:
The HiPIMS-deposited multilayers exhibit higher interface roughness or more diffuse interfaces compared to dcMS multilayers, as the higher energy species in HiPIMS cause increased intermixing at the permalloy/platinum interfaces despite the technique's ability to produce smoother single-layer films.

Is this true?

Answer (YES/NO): NO